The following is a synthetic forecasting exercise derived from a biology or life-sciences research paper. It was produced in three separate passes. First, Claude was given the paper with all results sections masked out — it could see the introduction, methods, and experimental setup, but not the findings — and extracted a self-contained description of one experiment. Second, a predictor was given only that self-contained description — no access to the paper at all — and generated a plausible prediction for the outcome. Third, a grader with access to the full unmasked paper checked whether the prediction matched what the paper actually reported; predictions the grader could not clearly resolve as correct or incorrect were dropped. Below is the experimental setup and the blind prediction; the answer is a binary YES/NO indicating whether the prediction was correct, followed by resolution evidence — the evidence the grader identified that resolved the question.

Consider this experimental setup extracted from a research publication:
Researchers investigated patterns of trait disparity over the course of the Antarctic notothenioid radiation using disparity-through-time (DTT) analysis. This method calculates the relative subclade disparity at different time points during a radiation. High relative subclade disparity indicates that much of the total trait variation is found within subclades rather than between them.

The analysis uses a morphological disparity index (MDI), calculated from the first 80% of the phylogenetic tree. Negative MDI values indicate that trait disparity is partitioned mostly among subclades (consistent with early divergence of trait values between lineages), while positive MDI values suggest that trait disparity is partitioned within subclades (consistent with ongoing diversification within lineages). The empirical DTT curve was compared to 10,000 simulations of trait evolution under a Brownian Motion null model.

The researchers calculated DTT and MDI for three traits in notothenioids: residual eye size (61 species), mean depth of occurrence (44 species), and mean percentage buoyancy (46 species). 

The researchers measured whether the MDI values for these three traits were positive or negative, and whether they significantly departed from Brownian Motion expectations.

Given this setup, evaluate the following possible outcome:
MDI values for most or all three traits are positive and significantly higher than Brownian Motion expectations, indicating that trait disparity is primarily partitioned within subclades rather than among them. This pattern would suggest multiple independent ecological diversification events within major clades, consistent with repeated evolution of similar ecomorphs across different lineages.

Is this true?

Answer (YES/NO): YES